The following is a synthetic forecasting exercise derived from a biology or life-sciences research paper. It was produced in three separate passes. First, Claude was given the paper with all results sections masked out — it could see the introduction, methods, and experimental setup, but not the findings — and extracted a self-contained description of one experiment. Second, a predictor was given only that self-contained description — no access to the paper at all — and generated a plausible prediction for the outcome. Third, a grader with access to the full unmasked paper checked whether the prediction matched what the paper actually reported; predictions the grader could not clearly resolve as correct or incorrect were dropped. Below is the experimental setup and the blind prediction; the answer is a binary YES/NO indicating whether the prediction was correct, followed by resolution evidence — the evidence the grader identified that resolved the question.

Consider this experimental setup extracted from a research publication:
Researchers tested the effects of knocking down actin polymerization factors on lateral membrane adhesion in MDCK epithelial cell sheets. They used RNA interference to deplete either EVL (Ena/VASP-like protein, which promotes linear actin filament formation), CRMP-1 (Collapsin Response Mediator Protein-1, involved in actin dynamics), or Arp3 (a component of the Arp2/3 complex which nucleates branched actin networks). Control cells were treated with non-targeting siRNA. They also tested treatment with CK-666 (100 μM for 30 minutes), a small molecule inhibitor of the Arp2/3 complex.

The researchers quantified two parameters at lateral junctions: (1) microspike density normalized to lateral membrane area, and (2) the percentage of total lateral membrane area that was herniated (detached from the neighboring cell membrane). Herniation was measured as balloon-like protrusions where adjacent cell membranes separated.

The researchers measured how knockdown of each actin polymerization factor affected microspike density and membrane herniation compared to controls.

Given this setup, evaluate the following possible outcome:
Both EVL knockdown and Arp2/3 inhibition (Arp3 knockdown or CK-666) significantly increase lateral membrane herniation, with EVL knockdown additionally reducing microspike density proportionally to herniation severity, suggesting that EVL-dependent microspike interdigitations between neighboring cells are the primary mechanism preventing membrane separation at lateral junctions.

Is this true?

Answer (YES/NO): NO